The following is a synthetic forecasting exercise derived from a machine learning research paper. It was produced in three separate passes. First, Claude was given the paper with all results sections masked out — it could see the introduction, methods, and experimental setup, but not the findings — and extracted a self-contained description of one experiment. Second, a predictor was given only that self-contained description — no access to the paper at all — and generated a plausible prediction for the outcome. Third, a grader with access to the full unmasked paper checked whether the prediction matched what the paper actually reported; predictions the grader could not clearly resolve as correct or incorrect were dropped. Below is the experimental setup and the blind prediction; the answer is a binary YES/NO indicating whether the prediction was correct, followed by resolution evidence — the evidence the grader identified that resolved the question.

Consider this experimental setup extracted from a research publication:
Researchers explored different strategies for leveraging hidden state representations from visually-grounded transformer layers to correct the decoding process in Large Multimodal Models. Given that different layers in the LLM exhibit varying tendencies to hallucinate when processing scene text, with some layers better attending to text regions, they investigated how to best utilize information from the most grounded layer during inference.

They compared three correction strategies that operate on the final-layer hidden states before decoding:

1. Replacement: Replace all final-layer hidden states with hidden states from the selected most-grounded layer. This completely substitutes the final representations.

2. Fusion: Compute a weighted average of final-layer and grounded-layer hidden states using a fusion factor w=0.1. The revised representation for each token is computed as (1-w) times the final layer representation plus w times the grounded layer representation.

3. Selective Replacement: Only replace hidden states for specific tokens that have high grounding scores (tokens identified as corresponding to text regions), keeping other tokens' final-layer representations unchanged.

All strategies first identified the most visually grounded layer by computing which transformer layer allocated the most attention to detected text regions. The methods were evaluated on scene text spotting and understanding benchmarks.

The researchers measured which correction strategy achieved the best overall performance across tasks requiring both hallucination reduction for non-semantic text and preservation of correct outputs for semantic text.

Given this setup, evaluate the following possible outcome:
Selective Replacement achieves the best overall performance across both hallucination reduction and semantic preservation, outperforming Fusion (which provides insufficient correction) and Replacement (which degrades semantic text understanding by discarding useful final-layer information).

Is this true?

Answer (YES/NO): NO